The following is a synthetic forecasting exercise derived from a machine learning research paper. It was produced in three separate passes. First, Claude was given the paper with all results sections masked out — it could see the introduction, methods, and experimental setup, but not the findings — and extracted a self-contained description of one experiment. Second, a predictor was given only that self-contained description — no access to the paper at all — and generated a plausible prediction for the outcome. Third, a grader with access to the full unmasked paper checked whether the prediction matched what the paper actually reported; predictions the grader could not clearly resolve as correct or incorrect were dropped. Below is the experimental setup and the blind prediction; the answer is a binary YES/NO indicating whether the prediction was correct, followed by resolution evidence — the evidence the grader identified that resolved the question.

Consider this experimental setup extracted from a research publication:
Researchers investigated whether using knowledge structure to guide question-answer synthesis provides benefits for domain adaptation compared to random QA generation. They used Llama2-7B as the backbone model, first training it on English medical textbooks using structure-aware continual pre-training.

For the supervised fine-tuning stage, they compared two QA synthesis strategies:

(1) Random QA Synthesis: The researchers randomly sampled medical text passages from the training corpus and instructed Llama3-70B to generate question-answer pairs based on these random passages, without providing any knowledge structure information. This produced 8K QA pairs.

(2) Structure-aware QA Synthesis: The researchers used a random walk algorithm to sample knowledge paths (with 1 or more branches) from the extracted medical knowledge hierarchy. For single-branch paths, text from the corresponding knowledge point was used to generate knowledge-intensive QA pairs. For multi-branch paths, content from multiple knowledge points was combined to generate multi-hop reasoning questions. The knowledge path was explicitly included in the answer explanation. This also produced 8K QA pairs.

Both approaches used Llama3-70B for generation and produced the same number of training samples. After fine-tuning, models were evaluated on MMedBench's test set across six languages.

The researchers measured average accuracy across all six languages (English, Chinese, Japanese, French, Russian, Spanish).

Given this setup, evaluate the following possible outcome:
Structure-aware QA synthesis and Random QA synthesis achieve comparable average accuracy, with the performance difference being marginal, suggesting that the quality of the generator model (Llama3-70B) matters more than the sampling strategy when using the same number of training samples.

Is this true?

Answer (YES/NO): NO